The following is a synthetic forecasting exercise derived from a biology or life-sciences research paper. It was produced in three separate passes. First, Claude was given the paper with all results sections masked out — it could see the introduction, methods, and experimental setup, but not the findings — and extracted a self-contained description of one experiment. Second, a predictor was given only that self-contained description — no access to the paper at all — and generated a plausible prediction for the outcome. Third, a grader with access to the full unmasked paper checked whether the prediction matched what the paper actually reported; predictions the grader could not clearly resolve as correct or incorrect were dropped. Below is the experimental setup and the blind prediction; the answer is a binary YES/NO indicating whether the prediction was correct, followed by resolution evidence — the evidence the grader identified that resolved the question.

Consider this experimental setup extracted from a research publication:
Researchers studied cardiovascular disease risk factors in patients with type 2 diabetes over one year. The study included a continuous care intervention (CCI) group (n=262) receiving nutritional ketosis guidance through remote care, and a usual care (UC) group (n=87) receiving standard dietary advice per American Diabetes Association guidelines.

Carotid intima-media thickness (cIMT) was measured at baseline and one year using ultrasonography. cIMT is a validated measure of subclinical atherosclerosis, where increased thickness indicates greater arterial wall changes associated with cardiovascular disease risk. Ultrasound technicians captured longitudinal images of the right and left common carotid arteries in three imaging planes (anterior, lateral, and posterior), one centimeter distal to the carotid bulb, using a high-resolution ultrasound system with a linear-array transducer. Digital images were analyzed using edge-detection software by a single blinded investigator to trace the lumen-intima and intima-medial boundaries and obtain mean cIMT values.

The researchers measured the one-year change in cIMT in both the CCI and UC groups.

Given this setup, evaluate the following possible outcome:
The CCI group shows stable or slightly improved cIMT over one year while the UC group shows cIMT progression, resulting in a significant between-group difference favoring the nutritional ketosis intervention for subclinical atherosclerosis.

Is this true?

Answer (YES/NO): NO